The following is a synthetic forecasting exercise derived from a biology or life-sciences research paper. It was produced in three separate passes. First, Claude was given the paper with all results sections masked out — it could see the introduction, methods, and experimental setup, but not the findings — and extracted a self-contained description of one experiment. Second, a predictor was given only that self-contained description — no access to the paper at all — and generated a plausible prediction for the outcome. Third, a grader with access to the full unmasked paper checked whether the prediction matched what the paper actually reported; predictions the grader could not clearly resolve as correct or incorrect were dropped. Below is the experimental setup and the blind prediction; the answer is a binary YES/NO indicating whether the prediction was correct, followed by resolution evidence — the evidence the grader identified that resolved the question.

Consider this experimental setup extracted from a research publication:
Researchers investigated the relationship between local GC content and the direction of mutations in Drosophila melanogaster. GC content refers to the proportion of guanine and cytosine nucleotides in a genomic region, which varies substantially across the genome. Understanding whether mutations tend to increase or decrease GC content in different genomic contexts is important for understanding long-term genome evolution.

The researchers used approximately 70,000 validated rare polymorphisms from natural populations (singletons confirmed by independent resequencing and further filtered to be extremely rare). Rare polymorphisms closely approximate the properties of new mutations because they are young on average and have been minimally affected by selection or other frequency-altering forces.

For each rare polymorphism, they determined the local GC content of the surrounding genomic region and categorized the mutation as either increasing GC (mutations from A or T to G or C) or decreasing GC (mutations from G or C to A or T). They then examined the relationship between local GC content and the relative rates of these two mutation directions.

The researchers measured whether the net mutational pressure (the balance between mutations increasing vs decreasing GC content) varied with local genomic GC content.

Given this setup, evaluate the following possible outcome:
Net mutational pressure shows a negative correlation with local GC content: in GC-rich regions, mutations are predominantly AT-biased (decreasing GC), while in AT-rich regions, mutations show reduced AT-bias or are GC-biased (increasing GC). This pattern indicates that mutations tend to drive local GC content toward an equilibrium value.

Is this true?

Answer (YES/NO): NO